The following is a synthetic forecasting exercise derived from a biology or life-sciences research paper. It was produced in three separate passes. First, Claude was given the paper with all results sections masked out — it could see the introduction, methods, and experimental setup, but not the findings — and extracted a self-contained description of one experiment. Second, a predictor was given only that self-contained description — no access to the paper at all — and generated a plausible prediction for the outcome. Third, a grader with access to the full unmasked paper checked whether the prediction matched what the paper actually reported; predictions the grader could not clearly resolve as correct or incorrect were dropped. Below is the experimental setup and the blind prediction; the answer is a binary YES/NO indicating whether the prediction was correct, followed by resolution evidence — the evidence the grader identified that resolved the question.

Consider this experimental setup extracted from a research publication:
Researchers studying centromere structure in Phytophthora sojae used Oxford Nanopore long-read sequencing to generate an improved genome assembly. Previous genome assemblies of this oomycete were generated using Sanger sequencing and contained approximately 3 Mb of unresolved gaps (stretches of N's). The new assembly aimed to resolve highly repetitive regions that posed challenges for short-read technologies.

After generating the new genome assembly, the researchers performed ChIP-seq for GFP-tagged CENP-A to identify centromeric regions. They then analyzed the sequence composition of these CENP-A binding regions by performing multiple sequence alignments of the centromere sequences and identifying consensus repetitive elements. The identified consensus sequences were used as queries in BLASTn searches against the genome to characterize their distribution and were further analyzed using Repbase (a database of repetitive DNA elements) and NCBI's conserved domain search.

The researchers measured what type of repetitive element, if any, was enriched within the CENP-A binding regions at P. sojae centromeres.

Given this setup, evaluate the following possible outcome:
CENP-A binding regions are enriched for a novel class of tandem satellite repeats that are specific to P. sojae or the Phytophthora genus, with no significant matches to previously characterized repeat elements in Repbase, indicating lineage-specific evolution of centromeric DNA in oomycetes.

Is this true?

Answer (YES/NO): NO